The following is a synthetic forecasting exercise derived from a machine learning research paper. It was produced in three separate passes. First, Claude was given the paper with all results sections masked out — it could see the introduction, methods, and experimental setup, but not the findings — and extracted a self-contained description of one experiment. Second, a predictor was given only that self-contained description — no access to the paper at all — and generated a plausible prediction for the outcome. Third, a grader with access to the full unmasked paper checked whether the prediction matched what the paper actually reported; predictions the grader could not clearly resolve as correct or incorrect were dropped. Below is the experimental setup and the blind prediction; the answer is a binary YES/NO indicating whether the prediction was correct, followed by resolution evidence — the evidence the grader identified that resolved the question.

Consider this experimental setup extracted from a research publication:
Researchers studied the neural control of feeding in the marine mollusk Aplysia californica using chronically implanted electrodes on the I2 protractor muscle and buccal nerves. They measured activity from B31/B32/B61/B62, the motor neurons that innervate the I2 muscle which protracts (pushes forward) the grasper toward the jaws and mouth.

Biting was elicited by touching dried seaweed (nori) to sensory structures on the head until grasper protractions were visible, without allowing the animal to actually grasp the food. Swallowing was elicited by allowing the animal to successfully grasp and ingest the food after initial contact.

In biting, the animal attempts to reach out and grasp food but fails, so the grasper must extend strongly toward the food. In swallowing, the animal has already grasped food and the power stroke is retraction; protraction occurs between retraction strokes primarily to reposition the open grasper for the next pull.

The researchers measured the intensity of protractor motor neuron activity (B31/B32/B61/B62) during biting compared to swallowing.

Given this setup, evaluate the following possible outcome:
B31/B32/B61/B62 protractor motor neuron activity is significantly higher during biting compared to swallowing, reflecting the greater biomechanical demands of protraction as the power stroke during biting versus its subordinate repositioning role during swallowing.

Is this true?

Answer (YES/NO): YES